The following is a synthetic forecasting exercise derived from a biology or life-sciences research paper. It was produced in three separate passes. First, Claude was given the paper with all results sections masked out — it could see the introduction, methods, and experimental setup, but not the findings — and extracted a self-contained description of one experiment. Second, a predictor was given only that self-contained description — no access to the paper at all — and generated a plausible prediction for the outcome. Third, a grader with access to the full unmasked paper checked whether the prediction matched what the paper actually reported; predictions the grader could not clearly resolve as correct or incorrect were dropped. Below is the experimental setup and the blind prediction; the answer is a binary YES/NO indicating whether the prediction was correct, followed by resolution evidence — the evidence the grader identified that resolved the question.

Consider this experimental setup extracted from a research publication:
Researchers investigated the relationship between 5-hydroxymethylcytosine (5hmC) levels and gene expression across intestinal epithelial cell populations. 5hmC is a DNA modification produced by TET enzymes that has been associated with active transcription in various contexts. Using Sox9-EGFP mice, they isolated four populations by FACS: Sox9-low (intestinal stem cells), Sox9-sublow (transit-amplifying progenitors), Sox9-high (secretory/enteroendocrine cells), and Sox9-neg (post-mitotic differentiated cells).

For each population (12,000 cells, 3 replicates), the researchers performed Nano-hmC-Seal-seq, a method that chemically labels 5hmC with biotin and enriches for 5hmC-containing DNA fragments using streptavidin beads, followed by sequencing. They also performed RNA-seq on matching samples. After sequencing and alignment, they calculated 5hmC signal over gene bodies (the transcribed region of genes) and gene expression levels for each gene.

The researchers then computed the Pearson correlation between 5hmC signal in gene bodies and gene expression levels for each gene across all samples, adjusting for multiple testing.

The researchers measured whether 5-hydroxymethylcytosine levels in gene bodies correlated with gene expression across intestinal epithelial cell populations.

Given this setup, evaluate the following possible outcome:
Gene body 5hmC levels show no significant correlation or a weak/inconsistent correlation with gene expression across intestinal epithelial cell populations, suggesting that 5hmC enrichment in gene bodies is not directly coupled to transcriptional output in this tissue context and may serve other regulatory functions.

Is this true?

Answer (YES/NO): NO